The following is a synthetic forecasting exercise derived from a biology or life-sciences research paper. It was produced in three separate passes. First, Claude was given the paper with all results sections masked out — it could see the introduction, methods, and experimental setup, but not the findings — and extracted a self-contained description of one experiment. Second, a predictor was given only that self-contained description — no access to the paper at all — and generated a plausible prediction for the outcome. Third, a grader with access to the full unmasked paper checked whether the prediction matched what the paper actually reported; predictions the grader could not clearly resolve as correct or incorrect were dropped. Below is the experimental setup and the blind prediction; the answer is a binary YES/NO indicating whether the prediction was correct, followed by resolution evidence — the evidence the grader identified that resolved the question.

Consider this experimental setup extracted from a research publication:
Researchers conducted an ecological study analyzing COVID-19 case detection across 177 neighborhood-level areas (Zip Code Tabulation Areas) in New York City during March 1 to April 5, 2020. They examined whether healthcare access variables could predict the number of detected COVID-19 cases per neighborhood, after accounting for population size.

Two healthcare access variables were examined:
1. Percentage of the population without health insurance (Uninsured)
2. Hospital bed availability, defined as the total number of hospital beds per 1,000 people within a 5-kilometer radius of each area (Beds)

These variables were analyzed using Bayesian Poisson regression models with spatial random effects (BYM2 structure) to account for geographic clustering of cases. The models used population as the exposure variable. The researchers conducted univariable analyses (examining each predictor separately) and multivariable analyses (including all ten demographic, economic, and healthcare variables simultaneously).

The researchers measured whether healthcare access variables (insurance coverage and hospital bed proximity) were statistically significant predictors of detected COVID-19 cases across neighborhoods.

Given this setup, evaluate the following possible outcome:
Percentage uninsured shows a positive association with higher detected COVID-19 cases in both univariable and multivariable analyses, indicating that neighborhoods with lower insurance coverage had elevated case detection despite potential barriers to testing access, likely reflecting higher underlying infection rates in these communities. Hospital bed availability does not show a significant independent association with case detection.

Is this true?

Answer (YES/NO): NO